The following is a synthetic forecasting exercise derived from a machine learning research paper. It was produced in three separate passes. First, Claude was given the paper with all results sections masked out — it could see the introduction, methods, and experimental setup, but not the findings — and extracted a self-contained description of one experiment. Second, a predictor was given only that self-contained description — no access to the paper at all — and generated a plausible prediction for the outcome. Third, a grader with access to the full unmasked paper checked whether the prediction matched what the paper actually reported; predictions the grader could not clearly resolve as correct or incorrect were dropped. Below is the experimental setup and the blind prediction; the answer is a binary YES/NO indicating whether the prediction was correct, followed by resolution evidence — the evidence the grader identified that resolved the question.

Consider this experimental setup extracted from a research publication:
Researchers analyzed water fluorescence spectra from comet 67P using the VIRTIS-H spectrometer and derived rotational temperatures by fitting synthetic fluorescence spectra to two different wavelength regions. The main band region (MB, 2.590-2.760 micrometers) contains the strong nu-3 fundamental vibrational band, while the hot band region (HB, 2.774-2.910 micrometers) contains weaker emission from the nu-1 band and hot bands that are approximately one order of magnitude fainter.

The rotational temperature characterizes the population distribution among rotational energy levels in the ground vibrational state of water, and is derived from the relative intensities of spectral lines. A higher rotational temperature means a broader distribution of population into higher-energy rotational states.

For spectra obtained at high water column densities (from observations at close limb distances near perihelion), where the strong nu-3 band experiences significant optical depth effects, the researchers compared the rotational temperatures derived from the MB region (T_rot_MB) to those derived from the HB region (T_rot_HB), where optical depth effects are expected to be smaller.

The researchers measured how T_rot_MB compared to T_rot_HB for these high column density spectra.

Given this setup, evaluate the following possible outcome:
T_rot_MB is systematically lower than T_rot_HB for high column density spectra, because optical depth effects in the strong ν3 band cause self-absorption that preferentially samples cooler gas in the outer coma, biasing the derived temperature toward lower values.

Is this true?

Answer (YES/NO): NO